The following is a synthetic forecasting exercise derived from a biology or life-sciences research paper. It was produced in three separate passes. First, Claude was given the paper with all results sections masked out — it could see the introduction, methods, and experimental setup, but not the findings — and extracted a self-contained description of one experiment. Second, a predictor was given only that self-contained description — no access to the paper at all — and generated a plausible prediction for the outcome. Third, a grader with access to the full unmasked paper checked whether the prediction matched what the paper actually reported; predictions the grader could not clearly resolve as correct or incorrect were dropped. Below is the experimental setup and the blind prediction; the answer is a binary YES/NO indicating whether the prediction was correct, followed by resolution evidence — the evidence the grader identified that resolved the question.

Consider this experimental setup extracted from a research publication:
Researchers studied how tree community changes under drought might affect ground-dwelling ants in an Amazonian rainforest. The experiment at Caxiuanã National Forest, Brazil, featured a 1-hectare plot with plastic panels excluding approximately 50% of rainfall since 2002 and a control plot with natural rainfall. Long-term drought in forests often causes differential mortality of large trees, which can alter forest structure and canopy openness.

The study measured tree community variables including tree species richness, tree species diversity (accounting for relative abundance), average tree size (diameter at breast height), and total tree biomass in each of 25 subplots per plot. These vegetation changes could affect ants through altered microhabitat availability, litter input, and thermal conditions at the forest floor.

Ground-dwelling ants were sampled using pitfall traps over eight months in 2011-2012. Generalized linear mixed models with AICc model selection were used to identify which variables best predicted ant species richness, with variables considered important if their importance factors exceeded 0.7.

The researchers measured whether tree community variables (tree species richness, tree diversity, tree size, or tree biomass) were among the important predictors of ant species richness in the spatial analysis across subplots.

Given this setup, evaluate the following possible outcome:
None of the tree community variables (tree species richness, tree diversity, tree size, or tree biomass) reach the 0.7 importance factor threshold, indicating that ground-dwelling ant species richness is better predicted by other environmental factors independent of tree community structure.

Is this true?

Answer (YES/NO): NO